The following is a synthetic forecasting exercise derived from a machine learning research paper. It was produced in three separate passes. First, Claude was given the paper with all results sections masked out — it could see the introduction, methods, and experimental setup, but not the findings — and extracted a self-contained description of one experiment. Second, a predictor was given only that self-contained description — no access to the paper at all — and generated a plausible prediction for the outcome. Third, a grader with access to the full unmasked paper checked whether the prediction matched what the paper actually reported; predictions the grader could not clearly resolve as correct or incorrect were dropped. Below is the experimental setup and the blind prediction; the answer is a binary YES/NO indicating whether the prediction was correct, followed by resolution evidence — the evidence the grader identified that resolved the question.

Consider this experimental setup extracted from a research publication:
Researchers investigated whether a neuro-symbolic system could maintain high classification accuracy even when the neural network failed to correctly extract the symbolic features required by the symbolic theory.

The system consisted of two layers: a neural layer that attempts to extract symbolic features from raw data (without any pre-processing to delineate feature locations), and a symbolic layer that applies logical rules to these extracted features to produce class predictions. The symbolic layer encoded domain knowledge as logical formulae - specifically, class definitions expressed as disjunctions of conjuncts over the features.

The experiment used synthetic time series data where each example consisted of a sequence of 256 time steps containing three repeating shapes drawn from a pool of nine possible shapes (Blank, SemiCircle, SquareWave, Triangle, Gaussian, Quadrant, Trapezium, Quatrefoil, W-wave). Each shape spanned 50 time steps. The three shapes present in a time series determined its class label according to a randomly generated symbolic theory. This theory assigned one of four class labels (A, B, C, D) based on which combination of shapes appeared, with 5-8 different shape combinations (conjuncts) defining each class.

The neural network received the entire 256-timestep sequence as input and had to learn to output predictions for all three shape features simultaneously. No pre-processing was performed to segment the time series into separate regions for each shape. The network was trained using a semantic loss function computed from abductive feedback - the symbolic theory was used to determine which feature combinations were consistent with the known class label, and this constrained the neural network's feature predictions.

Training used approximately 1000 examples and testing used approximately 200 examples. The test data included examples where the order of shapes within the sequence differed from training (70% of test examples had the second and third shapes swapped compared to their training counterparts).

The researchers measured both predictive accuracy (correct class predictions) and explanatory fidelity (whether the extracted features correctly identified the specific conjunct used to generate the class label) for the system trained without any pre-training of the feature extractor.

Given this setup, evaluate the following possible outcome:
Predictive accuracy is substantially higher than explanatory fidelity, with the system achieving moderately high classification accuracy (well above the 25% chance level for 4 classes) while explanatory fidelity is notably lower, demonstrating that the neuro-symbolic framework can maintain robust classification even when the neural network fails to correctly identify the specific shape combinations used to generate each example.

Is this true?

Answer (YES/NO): YES